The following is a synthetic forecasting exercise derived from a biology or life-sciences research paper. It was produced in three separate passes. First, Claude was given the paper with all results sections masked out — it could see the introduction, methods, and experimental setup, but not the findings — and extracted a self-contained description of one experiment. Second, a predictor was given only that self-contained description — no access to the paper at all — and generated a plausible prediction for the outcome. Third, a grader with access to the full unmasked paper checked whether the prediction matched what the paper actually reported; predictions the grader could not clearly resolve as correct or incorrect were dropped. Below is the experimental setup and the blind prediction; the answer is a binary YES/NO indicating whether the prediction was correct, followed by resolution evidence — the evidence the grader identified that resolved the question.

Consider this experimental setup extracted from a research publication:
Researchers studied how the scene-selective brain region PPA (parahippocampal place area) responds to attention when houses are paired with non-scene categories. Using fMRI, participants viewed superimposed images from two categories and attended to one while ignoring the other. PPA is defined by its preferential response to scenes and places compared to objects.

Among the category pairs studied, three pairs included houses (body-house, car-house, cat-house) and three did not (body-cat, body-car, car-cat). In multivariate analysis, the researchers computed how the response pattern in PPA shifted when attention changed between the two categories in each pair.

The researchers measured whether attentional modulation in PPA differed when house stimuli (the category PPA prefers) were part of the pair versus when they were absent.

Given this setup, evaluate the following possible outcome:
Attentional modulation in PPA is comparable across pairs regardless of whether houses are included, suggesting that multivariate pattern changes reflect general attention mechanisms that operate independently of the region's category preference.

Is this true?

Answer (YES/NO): NO